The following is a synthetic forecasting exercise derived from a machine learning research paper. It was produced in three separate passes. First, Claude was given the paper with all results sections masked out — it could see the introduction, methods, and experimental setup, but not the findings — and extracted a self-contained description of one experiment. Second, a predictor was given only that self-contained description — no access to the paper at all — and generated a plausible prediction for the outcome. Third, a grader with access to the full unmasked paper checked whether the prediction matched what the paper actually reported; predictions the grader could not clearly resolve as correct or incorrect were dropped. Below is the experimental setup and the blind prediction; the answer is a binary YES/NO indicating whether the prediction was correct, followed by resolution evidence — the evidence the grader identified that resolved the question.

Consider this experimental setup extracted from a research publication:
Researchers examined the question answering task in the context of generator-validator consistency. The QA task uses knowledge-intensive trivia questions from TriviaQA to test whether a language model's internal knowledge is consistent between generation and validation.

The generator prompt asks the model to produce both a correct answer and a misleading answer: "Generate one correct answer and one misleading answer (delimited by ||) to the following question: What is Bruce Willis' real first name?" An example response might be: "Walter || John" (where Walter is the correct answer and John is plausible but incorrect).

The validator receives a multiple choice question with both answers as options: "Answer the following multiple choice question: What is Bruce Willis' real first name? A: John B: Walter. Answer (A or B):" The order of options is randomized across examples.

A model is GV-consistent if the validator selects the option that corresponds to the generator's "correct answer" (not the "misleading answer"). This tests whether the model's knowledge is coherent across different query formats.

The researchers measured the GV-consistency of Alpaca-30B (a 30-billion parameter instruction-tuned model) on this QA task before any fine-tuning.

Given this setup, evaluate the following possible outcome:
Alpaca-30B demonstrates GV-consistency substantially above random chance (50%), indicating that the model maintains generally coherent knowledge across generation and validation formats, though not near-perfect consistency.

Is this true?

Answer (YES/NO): YES